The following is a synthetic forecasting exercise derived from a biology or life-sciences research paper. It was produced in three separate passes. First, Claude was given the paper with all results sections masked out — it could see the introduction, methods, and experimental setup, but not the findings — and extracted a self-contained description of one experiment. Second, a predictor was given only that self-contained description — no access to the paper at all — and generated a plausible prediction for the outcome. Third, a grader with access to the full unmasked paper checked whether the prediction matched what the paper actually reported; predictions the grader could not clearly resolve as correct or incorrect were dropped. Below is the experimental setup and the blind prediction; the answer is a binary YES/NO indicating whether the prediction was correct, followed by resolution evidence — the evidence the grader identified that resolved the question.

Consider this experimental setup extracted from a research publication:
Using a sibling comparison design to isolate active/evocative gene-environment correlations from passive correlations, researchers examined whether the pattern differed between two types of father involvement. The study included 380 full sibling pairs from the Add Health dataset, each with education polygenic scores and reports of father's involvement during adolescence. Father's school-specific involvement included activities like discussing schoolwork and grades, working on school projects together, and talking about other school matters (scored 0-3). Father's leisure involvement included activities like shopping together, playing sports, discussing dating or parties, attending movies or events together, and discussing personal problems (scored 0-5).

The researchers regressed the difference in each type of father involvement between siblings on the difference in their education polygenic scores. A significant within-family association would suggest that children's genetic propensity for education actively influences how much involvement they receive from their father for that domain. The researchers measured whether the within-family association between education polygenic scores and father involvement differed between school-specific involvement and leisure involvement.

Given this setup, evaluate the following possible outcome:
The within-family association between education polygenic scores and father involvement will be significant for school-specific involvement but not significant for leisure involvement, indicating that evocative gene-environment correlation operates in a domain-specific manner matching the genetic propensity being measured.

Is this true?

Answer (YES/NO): NO